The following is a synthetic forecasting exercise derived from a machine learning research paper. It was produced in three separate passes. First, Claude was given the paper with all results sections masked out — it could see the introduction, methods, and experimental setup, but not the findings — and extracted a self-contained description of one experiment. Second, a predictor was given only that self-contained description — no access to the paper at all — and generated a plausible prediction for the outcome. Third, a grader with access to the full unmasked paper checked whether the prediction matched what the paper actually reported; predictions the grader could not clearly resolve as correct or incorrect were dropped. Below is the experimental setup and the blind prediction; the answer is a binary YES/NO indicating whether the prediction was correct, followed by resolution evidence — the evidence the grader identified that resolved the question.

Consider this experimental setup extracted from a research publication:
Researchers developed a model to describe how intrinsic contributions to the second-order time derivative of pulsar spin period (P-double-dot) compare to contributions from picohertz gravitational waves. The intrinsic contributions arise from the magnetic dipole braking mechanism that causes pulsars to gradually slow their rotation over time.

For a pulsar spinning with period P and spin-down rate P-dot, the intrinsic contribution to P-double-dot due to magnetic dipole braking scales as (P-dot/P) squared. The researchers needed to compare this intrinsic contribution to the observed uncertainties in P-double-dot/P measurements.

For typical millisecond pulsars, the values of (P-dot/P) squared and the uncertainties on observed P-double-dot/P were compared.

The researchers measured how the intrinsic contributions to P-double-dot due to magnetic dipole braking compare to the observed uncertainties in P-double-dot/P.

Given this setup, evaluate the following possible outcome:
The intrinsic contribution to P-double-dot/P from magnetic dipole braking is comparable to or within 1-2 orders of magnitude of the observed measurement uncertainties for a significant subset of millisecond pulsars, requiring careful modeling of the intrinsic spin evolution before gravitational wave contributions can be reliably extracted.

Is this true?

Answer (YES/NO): NO